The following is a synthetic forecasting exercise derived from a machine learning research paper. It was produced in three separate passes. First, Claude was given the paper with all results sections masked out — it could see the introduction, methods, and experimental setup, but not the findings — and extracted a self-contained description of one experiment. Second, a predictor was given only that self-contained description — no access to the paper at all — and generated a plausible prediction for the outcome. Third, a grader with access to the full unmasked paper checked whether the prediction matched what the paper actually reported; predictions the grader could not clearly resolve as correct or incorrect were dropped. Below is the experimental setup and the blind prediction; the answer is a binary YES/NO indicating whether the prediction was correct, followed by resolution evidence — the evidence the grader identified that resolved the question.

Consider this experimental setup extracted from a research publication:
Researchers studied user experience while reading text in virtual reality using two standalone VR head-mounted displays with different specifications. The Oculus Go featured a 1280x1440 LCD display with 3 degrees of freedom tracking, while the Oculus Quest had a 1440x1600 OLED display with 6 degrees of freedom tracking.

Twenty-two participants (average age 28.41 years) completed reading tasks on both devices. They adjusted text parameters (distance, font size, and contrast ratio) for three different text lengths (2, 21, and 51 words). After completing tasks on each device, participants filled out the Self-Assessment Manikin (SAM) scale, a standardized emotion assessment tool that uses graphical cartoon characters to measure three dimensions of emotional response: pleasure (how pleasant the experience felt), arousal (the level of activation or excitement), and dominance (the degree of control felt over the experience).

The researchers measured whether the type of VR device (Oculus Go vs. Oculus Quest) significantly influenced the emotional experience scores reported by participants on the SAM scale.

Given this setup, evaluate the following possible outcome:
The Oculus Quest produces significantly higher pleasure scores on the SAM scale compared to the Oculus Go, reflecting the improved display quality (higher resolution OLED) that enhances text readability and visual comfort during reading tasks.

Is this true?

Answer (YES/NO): NO